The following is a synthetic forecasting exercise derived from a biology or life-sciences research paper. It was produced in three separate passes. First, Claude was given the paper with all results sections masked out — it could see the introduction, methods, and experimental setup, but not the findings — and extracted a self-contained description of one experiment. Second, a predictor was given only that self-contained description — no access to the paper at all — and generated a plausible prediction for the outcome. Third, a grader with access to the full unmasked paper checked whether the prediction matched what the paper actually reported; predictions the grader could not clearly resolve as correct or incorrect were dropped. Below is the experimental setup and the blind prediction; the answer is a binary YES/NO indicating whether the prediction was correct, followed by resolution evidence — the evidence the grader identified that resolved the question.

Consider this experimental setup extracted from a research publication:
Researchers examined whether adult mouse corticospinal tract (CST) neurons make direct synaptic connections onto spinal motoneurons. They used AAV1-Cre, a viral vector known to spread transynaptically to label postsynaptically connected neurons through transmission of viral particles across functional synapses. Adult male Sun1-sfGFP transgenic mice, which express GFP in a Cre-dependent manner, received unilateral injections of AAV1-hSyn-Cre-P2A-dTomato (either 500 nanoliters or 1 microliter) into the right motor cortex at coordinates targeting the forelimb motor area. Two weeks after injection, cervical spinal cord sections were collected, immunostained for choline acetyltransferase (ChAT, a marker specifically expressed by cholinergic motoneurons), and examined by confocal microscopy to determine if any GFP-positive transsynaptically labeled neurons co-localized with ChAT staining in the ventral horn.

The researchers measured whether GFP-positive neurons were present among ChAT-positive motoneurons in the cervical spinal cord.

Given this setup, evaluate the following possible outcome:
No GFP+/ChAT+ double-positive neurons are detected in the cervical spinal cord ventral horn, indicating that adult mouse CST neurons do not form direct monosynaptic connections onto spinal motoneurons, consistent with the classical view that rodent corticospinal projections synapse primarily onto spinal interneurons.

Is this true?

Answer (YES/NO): NO